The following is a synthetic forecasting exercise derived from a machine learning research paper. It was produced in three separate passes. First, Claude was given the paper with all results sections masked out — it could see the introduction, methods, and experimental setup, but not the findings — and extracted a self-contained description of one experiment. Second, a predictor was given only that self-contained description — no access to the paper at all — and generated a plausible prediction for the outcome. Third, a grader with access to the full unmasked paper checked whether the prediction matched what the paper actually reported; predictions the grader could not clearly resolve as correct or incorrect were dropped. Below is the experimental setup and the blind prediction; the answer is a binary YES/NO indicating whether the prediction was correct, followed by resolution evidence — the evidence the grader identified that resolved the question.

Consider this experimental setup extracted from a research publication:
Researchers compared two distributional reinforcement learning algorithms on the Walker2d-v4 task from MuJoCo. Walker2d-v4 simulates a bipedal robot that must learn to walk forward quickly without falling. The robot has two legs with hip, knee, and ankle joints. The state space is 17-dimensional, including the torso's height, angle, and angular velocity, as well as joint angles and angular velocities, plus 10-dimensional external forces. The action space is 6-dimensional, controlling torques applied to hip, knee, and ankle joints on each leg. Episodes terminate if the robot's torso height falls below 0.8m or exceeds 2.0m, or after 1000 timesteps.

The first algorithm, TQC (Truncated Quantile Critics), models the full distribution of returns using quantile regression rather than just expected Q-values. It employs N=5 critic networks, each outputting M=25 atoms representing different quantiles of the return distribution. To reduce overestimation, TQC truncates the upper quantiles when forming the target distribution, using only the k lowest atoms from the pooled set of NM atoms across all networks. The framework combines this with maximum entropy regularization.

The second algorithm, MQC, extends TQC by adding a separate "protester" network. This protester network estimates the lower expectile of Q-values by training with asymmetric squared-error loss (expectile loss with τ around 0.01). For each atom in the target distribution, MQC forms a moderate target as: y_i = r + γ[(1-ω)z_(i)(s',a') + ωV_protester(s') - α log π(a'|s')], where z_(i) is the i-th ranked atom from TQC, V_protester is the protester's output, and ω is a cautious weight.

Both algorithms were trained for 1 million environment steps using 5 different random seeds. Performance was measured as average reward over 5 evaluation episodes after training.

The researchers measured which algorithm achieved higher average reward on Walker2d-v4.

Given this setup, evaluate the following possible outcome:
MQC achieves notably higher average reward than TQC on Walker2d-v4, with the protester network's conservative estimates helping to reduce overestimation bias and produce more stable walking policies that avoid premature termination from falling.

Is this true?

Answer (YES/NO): NO